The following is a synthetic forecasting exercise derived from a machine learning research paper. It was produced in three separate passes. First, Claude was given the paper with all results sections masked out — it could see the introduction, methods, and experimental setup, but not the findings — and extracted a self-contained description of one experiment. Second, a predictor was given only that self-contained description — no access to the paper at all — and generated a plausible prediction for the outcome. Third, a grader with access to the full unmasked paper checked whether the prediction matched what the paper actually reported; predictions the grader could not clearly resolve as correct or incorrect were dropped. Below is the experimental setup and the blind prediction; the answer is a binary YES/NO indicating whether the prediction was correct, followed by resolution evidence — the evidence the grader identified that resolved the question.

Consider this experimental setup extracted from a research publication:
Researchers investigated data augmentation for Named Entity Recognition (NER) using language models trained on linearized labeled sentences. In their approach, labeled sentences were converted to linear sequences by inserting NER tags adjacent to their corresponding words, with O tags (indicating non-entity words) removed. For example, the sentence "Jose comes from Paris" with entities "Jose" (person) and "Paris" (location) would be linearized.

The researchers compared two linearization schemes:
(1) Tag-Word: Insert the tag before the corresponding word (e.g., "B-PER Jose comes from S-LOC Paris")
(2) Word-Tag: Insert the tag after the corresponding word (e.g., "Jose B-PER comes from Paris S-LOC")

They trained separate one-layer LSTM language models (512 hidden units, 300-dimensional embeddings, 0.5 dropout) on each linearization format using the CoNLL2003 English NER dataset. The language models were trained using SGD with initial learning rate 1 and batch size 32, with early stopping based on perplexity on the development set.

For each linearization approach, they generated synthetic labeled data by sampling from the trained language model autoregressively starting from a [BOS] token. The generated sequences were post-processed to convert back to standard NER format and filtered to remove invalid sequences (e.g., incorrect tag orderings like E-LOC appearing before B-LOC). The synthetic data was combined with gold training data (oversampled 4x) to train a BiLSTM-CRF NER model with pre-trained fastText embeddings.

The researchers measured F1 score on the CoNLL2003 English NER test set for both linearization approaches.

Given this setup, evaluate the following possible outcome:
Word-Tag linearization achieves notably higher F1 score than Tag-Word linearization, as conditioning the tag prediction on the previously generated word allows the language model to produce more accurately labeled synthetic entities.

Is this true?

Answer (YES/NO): NO